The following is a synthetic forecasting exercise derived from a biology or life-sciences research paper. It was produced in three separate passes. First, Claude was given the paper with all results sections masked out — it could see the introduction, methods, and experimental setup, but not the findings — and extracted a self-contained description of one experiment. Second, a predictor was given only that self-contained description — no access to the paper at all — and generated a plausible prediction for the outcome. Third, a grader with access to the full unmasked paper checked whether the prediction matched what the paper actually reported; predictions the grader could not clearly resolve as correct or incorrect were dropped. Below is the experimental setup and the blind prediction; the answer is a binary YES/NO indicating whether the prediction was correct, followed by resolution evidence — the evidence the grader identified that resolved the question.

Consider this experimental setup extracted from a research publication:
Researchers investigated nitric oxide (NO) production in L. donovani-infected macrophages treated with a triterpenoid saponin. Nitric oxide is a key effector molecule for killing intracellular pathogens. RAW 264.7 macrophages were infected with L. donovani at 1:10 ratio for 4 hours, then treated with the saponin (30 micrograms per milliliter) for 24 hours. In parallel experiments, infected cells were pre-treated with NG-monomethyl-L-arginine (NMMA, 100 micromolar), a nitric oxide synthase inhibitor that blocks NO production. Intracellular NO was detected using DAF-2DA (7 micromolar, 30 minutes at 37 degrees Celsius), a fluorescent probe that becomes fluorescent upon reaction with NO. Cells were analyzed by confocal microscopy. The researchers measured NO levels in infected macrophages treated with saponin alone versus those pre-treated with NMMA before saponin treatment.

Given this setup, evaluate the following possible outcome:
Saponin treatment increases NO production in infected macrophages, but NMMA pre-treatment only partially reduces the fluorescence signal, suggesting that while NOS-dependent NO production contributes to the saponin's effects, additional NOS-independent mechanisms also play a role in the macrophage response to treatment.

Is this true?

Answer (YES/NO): YES